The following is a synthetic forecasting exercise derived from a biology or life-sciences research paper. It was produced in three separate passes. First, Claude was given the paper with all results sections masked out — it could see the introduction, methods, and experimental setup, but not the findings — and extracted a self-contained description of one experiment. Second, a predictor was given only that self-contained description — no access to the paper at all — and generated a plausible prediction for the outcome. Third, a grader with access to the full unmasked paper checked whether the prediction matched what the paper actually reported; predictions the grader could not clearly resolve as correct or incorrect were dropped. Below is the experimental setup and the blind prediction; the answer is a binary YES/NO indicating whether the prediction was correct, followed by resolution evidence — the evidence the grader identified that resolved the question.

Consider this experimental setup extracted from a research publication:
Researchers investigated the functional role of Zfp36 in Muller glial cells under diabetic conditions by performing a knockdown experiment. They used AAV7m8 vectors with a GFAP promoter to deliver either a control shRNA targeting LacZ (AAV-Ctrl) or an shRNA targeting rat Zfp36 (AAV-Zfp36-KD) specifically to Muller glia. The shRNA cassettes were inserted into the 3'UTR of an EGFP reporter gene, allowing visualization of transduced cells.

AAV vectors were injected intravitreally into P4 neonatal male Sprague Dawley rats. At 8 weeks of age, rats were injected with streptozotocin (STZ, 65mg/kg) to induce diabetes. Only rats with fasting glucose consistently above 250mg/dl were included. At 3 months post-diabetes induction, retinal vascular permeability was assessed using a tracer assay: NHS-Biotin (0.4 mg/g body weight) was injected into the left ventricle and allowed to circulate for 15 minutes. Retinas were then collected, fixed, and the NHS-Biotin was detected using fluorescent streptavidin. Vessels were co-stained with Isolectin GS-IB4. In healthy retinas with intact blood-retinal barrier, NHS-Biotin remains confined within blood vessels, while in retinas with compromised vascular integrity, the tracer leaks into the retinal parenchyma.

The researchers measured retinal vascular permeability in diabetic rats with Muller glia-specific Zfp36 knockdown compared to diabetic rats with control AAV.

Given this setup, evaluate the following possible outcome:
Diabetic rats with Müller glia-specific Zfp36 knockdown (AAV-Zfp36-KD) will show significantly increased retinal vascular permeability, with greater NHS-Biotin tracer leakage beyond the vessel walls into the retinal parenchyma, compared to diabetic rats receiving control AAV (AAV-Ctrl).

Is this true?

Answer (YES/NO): YES